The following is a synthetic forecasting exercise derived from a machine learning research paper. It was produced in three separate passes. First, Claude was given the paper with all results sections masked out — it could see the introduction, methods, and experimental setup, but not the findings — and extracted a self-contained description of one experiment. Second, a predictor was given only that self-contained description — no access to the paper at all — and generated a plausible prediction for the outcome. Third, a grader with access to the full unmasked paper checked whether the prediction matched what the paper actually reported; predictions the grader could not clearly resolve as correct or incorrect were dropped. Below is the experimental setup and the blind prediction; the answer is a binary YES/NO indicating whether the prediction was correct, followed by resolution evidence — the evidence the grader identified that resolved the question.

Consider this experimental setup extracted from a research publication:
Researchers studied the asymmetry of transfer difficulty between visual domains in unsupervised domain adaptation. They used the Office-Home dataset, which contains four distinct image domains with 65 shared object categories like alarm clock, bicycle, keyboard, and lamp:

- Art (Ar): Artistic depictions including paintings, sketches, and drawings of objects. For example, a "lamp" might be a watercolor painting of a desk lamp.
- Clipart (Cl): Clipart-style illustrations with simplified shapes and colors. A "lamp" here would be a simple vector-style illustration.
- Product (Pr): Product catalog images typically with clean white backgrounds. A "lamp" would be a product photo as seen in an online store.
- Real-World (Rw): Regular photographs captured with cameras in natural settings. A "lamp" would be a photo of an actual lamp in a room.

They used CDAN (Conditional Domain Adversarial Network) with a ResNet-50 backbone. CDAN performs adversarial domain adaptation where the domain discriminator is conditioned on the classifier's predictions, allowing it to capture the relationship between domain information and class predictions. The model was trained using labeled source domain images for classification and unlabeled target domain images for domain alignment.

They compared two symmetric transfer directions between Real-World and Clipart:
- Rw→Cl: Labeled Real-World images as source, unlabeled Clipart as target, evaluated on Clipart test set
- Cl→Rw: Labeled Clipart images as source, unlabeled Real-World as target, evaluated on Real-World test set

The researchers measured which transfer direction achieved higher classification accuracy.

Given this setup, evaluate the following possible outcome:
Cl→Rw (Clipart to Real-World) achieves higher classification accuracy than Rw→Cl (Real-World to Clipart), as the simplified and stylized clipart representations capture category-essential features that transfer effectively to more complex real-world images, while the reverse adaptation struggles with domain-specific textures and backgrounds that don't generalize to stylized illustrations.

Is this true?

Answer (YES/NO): YES